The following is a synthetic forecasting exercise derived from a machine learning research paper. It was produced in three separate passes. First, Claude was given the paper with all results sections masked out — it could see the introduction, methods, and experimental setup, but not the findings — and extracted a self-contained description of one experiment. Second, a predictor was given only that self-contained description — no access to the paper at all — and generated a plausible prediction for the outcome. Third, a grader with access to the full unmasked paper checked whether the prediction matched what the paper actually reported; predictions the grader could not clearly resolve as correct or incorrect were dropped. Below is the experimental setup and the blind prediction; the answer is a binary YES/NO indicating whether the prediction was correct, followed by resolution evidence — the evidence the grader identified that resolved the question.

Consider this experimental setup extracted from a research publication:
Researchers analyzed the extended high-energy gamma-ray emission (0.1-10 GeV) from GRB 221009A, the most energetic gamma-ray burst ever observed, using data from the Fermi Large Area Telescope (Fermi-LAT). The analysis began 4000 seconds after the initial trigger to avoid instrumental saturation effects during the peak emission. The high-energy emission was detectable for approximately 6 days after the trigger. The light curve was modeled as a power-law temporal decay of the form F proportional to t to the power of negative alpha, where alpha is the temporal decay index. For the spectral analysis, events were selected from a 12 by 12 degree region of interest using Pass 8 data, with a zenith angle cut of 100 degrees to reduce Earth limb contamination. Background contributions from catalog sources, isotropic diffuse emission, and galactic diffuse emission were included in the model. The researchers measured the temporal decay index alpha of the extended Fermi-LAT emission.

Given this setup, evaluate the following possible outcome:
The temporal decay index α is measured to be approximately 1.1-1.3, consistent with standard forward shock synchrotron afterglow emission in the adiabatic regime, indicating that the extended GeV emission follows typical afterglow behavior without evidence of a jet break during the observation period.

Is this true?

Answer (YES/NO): YES